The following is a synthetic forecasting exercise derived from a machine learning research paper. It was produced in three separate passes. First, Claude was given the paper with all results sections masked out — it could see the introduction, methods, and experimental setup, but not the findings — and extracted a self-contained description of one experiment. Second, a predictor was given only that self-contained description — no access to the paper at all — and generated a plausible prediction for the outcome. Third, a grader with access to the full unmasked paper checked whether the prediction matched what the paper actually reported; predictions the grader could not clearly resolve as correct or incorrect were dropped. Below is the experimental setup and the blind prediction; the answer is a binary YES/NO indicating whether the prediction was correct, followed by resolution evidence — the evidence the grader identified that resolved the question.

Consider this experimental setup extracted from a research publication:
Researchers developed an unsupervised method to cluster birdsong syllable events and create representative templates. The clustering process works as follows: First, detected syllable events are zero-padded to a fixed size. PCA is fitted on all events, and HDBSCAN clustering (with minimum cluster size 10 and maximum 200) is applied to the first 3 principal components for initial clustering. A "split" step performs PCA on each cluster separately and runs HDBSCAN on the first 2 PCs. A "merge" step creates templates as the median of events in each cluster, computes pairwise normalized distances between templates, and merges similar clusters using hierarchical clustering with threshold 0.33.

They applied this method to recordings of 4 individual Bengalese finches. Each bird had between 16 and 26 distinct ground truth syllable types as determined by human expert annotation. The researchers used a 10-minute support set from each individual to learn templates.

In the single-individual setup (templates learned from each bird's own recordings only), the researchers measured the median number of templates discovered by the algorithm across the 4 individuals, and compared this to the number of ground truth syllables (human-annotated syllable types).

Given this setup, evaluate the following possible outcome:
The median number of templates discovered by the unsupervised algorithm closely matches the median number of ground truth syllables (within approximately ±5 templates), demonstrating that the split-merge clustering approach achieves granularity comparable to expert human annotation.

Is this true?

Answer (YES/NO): NO